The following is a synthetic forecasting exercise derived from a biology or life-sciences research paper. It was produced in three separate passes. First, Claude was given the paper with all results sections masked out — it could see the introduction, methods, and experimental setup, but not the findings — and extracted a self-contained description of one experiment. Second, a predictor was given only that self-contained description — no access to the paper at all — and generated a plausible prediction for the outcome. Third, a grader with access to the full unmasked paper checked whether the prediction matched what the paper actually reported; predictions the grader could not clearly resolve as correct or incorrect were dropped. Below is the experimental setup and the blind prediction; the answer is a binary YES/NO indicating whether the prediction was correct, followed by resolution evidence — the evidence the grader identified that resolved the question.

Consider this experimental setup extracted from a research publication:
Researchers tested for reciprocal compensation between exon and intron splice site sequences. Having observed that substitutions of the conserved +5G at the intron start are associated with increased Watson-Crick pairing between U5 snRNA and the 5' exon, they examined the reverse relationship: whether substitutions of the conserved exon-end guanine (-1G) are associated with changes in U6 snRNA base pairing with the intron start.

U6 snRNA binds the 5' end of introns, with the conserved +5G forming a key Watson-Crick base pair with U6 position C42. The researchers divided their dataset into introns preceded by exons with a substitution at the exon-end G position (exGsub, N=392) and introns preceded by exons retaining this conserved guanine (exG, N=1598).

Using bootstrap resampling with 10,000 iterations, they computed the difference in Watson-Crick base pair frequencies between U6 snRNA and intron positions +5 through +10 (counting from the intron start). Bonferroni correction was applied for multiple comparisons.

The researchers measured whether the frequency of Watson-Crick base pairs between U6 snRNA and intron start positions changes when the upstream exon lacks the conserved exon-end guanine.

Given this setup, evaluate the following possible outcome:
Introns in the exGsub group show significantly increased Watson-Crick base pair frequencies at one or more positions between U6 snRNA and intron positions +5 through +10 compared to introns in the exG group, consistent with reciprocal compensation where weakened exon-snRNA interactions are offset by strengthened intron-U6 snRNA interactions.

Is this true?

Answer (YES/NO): YES